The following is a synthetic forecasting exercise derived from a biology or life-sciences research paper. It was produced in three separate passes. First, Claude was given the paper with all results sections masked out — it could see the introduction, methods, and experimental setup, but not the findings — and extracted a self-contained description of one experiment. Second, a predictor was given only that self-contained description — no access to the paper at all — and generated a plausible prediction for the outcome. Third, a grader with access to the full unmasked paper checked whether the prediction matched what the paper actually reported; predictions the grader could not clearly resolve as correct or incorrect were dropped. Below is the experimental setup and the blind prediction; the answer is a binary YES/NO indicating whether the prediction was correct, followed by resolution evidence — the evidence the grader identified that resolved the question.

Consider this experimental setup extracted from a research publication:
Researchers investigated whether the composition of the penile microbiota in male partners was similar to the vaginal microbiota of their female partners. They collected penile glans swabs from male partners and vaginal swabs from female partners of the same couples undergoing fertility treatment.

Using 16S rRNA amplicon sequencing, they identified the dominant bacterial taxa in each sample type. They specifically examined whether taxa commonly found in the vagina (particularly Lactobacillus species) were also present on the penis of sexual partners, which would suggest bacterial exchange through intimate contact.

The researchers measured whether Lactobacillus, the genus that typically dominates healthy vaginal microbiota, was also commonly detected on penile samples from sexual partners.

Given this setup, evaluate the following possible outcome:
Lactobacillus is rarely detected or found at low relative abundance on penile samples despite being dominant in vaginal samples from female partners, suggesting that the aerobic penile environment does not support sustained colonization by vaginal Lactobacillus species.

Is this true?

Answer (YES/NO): YES